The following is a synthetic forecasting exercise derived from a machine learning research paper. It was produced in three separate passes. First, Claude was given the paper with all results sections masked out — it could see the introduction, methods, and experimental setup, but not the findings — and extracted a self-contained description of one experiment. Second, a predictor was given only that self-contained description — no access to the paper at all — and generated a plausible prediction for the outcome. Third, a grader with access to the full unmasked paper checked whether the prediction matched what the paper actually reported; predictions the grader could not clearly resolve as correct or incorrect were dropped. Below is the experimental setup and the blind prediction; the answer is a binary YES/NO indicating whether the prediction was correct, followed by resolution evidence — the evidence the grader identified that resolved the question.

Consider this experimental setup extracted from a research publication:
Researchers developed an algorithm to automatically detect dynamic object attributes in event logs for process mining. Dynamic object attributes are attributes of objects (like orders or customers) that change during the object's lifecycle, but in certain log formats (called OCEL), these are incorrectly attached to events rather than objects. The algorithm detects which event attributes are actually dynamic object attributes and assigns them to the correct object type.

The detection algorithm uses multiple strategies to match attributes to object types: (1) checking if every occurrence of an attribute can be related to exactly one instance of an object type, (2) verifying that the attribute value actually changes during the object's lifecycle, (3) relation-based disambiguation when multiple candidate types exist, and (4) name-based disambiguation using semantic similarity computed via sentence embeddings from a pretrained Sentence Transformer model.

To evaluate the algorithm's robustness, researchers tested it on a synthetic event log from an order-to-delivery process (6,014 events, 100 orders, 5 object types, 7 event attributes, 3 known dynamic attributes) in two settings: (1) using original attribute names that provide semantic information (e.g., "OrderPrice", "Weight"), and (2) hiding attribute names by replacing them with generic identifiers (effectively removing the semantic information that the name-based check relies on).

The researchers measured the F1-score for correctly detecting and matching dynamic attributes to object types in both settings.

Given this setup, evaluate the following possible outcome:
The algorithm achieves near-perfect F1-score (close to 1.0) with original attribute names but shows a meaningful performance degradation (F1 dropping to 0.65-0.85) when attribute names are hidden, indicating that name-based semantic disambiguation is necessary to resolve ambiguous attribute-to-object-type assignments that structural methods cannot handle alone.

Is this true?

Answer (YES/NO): NO